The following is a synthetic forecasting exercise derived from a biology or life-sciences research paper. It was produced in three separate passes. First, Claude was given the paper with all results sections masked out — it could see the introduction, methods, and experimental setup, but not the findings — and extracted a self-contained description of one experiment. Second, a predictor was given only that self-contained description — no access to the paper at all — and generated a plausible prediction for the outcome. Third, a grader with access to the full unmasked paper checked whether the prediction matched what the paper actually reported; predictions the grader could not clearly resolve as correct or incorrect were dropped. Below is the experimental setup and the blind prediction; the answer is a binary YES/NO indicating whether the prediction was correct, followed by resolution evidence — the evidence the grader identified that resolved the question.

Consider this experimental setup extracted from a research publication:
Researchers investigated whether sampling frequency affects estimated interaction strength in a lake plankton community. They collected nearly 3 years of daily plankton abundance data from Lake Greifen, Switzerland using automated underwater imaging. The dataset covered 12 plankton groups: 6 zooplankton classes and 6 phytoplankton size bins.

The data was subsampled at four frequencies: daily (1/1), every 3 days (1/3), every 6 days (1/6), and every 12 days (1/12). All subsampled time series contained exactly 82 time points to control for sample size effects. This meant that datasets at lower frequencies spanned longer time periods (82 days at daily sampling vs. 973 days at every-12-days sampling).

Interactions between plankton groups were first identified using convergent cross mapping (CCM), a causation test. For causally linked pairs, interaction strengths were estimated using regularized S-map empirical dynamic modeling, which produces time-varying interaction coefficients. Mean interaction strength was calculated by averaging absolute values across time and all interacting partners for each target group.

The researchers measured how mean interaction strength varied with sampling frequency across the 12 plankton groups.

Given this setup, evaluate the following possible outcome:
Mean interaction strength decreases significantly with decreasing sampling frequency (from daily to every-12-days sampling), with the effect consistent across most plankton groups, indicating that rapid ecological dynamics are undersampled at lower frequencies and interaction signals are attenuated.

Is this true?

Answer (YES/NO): NO